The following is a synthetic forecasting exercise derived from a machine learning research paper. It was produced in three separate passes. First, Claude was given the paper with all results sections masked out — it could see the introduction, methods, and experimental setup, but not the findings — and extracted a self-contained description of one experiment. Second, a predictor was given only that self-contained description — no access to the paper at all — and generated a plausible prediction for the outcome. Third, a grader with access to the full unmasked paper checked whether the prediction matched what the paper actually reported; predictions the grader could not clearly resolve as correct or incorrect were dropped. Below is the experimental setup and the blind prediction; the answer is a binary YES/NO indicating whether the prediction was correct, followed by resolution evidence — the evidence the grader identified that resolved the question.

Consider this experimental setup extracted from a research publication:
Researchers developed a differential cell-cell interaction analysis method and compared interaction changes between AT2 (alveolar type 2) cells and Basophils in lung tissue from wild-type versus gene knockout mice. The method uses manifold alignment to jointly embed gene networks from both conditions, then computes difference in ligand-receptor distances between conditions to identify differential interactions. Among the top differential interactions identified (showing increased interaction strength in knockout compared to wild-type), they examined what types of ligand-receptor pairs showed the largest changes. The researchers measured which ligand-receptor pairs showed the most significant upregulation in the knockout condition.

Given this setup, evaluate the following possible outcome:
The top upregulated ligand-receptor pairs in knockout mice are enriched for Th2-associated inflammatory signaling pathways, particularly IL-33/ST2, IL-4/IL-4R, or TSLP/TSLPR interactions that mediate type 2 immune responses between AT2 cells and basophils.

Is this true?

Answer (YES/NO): NO